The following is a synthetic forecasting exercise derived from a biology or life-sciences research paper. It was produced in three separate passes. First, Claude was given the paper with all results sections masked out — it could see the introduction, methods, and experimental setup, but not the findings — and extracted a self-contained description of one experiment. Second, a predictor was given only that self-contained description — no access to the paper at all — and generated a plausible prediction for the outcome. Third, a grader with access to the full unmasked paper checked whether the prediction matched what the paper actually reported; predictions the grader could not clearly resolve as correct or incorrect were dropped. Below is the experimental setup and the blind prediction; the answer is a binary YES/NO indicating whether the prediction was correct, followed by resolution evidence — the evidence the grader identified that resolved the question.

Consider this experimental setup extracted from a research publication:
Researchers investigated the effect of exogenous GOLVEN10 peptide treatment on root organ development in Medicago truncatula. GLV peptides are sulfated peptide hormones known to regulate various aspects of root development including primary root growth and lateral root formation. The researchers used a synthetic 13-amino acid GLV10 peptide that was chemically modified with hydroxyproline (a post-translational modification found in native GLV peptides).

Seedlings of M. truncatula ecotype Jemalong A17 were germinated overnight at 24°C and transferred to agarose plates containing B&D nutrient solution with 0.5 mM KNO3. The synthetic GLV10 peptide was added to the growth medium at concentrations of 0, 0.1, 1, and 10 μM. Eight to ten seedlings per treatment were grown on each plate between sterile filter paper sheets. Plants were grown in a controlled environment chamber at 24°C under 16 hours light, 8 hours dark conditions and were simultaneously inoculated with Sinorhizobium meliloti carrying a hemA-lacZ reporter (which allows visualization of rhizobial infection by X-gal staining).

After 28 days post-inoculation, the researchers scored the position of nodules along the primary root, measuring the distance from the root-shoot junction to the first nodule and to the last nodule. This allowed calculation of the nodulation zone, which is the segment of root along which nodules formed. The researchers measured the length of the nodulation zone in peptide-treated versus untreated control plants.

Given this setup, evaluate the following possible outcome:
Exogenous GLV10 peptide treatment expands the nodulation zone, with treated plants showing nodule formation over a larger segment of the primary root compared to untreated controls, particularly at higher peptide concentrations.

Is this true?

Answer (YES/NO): NO